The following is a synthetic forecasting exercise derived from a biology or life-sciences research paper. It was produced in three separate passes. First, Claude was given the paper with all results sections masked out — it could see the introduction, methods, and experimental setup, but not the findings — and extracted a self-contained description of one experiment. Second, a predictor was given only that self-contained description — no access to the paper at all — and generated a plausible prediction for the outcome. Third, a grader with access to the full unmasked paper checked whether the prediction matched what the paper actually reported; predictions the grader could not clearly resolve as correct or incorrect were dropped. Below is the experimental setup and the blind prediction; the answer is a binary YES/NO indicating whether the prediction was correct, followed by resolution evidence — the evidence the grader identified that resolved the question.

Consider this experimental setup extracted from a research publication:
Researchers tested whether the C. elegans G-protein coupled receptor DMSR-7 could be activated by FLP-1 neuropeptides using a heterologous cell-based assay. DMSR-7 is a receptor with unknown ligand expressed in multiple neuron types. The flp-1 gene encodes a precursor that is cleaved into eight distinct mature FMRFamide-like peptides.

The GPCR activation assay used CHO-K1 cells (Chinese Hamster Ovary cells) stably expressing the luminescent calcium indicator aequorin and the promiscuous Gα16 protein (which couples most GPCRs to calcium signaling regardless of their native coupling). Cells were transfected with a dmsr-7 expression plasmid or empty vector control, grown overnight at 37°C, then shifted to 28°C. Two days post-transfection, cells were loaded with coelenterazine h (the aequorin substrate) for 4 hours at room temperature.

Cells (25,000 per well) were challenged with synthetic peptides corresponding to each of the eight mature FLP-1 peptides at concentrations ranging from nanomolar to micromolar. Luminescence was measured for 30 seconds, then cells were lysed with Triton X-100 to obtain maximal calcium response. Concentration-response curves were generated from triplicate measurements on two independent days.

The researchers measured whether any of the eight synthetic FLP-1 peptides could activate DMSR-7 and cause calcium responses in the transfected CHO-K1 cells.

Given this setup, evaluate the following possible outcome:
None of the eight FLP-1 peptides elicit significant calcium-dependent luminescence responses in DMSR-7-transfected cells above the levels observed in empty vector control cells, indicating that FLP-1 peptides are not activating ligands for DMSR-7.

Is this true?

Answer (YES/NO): NO